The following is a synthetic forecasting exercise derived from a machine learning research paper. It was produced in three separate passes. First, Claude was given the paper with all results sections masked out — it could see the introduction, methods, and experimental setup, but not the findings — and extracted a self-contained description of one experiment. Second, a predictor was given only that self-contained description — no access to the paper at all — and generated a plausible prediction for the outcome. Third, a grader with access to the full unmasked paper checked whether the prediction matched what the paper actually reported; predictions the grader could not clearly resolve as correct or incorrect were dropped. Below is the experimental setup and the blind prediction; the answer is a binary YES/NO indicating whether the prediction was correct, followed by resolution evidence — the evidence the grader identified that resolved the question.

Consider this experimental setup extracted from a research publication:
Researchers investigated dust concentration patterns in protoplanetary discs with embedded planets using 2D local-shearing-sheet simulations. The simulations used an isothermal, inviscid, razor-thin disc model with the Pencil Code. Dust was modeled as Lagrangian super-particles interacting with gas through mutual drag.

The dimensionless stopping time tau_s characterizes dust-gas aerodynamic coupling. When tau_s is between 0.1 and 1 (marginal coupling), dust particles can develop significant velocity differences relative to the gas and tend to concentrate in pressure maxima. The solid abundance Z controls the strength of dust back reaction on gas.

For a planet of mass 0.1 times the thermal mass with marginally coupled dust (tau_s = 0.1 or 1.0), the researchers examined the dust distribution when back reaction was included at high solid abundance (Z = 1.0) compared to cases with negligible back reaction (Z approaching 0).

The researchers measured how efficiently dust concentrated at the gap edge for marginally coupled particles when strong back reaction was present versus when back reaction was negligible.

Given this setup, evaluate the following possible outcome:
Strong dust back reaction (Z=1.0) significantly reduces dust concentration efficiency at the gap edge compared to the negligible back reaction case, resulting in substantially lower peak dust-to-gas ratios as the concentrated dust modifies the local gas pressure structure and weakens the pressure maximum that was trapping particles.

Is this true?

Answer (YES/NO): YES